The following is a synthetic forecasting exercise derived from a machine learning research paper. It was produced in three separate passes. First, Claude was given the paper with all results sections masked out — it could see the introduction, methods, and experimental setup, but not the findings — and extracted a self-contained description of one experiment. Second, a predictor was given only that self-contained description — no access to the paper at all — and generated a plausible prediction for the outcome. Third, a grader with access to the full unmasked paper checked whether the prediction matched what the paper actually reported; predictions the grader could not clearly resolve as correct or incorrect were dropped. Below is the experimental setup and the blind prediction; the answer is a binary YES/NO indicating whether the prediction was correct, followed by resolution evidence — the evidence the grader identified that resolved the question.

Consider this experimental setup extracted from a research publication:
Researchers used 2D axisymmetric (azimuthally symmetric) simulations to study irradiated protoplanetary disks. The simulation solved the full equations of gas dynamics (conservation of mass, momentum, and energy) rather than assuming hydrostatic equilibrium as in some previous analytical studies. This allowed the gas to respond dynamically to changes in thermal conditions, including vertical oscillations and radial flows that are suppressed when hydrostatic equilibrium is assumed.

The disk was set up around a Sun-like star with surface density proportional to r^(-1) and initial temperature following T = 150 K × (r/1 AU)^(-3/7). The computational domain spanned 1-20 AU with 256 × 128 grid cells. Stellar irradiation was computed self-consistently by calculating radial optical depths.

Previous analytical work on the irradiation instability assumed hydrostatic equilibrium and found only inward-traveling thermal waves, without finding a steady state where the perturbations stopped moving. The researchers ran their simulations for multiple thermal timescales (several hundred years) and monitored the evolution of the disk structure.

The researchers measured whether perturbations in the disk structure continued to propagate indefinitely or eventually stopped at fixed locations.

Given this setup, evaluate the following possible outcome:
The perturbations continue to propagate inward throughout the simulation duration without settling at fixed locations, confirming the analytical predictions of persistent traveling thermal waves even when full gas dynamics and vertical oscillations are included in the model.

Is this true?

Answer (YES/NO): NO